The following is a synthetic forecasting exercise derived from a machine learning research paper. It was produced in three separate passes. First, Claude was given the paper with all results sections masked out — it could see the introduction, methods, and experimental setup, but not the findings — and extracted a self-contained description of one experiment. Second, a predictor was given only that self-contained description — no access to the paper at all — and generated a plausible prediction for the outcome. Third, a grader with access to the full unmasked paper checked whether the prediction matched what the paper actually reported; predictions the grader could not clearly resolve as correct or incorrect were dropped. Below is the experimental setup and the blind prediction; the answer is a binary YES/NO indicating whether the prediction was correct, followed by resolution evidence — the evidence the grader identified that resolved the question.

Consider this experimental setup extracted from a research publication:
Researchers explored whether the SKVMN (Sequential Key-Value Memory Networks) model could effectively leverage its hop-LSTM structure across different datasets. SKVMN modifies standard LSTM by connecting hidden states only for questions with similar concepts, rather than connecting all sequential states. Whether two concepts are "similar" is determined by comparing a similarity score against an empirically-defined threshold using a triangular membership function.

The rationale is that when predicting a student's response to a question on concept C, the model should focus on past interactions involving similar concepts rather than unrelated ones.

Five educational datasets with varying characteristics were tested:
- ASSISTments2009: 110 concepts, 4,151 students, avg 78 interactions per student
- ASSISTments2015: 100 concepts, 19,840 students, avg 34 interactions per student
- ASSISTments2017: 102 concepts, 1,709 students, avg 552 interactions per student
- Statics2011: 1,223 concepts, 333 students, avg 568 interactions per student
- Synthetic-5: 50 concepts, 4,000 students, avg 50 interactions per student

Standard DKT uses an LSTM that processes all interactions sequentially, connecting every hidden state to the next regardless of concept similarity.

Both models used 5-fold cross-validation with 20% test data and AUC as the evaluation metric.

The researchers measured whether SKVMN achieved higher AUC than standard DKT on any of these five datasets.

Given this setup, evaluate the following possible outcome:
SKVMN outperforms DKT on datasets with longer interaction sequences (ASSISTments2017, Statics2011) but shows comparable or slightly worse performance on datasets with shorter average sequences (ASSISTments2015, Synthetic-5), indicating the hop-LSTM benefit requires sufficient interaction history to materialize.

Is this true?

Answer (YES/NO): NO